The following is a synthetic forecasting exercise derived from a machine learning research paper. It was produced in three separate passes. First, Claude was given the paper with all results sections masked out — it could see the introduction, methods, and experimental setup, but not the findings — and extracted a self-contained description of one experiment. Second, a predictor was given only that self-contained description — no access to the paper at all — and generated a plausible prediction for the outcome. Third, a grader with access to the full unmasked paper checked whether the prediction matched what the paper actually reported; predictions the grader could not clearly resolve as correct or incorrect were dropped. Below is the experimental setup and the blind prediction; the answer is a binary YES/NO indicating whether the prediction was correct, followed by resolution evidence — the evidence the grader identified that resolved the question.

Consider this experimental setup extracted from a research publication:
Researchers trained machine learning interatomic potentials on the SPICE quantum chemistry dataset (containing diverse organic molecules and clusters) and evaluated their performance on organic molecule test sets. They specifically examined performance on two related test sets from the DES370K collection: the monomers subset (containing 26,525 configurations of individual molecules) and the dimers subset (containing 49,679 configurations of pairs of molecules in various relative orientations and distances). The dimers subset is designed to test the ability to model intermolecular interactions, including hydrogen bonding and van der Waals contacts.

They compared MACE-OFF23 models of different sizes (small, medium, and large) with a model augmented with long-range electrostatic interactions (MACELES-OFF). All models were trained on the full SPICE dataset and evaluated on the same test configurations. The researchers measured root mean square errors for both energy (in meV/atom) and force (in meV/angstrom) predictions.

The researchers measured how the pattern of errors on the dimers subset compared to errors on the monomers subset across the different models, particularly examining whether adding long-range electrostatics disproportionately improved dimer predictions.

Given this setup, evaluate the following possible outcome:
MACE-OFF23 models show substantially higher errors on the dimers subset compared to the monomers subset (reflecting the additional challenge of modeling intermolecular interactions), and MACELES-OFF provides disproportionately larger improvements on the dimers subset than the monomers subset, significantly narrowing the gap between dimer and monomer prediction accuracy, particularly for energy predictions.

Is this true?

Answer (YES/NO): NO